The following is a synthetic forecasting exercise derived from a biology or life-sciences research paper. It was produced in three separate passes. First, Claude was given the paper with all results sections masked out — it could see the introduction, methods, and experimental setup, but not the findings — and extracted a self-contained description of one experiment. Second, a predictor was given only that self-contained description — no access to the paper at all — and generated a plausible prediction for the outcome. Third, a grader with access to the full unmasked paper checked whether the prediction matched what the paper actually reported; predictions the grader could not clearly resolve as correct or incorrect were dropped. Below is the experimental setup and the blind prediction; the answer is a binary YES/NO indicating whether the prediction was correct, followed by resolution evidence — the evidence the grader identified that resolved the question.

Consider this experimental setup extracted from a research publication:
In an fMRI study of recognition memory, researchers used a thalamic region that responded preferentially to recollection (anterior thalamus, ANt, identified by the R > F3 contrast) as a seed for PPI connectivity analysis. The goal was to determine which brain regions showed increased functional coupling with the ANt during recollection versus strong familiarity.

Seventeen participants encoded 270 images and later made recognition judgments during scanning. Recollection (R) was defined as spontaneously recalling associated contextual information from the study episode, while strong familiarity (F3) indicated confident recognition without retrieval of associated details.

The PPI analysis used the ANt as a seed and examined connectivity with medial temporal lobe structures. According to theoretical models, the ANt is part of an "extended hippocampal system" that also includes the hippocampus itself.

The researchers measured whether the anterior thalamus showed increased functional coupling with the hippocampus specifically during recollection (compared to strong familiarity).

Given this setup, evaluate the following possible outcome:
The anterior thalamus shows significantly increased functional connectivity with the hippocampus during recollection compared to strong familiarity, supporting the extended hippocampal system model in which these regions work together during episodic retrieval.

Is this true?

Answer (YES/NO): NO